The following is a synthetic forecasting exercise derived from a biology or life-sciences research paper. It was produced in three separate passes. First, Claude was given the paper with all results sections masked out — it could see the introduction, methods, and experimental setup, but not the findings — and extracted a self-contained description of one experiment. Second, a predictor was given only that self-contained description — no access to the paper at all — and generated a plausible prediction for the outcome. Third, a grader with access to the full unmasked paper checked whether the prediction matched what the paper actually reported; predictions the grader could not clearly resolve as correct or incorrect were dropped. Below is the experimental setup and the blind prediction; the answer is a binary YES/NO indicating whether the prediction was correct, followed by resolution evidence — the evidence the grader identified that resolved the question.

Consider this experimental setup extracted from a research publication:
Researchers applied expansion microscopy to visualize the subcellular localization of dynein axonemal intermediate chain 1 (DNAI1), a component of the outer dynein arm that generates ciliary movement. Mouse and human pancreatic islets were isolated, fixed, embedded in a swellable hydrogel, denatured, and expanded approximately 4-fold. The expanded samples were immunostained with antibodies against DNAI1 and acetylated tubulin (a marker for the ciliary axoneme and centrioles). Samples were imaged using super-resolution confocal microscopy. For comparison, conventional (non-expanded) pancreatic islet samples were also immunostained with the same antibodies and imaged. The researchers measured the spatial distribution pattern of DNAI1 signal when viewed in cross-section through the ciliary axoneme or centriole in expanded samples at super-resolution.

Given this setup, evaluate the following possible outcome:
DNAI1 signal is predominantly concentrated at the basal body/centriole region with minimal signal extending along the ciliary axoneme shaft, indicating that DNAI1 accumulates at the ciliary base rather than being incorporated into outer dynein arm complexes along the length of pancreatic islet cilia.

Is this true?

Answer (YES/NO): NO